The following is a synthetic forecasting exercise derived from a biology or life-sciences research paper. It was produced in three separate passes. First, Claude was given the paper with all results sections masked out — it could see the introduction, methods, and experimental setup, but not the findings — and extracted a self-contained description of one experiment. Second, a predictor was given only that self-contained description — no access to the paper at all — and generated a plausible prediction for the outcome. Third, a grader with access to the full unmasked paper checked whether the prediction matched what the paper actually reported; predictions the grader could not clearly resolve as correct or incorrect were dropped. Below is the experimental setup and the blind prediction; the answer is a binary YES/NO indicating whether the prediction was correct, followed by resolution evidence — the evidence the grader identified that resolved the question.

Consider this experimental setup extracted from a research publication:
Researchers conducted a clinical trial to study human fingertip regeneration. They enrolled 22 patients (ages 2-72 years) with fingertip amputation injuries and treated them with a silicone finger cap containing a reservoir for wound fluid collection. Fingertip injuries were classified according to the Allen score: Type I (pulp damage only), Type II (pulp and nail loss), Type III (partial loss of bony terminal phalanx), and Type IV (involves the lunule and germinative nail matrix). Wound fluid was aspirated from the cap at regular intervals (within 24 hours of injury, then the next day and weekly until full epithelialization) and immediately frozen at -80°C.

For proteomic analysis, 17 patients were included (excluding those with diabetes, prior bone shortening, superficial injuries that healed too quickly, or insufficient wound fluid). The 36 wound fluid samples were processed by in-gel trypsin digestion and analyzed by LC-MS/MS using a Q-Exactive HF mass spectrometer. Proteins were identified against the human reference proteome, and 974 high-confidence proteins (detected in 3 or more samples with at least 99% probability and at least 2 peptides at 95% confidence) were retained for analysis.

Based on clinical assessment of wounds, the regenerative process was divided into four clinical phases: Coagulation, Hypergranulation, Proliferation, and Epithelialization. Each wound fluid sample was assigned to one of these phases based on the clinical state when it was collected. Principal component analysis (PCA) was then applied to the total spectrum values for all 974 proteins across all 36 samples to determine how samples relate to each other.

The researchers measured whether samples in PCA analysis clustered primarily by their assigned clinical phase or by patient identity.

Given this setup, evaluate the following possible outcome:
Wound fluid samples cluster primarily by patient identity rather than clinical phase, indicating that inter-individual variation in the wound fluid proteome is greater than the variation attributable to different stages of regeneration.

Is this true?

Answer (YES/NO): NO